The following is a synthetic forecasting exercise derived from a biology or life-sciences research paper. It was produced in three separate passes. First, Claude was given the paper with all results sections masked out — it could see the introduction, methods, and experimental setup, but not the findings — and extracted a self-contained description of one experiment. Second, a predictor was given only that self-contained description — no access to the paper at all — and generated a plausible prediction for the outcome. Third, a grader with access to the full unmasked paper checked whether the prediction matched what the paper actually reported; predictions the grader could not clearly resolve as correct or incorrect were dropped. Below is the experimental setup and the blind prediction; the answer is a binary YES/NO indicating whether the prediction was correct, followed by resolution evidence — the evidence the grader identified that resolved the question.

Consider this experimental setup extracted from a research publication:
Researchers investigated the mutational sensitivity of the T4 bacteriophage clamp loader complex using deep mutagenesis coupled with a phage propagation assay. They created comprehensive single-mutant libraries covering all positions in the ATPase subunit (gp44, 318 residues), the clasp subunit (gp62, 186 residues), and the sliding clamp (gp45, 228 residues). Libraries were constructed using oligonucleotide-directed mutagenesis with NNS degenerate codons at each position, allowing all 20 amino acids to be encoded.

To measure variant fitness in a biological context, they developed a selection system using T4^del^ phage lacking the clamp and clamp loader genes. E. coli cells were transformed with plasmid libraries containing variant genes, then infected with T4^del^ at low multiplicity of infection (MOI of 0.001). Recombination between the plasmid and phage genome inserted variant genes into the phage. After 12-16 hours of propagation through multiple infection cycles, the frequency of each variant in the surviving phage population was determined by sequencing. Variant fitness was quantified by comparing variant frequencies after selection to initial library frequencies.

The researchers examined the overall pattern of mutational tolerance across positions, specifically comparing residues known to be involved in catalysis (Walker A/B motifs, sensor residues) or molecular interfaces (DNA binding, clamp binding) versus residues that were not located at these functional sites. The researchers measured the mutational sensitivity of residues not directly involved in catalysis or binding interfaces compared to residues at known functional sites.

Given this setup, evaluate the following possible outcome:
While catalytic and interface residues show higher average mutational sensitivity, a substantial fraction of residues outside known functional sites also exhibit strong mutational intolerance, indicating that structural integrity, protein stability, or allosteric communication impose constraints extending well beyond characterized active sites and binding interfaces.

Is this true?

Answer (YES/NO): NO